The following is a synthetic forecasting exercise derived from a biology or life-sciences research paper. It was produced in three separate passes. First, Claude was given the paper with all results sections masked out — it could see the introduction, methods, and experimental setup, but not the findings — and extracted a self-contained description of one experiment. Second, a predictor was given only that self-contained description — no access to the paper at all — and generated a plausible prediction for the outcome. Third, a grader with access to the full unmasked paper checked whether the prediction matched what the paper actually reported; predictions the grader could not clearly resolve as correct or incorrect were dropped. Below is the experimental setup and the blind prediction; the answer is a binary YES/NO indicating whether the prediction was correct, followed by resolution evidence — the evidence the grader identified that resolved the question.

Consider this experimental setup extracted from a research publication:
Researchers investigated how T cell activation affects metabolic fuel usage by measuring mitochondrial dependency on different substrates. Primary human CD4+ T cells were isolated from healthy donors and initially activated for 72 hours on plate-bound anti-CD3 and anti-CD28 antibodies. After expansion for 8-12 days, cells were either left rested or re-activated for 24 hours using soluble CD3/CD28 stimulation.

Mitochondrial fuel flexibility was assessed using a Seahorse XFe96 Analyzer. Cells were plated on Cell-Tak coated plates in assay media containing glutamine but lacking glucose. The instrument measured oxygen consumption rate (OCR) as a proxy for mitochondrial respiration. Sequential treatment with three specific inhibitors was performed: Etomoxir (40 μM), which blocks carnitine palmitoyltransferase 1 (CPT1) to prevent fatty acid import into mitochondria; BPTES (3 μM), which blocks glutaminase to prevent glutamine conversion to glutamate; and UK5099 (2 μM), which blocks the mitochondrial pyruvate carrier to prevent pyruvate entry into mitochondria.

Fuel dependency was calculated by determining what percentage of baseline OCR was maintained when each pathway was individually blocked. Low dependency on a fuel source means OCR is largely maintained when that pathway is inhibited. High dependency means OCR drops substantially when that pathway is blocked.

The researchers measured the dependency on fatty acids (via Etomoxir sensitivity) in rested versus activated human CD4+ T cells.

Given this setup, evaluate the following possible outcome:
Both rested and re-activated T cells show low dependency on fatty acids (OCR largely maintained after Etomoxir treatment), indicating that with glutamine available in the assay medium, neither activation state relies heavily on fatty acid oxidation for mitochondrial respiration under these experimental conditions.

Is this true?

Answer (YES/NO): NO